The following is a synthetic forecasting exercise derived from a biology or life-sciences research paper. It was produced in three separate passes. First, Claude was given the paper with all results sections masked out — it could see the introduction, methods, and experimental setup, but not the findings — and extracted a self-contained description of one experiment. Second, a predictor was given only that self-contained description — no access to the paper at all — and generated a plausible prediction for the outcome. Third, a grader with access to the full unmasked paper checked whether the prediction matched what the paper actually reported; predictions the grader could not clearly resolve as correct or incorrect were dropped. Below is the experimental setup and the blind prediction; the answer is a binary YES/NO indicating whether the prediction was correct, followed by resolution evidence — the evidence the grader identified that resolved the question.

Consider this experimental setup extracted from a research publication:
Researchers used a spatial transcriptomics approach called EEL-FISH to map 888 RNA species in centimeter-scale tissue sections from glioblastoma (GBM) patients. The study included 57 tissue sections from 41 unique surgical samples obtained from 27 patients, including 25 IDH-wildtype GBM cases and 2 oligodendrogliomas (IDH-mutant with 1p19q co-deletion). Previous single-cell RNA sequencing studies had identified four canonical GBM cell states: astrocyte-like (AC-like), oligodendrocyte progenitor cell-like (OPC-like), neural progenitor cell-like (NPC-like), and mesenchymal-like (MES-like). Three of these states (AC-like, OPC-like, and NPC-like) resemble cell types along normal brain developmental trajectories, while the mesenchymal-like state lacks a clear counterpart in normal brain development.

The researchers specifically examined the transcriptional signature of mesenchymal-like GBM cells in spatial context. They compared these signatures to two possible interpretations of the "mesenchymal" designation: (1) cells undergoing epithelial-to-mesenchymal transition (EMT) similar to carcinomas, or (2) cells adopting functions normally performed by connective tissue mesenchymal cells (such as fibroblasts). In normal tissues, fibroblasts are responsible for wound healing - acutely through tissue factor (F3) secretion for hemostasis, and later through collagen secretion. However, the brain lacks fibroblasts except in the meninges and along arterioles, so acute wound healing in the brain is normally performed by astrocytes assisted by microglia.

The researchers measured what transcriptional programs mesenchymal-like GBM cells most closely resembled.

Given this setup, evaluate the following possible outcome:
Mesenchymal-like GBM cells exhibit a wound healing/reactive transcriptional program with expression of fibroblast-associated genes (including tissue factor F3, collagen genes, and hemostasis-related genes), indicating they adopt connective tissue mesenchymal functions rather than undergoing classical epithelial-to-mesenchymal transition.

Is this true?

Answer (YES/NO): NO